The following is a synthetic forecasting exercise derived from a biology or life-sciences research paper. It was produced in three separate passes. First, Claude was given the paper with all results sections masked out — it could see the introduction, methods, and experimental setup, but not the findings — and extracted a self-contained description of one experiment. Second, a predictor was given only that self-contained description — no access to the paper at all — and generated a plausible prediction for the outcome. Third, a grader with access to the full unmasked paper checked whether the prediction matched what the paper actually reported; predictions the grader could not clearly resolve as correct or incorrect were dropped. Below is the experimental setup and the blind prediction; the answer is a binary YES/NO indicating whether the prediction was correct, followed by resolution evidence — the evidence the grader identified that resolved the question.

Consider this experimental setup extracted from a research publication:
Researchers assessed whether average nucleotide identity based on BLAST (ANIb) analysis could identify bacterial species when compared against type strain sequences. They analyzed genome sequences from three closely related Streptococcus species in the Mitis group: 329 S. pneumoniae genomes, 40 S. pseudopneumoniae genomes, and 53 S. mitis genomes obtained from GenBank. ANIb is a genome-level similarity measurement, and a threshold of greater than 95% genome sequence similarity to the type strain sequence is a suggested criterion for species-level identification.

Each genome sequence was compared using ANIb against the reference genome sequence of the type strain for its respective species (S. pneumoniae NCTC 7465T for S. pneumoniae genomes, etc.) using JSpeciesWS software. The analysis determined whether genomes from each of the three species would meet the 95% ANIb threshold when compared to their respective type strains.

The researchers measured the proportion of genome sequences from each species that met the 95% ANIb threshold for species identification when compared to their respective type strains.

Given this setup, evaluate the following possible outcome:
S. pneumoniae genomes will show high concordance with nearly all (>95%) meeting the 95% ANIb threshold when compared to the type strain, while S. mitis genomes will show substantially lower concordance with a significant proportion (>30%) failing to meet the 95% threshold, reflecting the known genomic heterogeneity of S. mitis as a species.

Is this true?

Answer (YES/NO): YES